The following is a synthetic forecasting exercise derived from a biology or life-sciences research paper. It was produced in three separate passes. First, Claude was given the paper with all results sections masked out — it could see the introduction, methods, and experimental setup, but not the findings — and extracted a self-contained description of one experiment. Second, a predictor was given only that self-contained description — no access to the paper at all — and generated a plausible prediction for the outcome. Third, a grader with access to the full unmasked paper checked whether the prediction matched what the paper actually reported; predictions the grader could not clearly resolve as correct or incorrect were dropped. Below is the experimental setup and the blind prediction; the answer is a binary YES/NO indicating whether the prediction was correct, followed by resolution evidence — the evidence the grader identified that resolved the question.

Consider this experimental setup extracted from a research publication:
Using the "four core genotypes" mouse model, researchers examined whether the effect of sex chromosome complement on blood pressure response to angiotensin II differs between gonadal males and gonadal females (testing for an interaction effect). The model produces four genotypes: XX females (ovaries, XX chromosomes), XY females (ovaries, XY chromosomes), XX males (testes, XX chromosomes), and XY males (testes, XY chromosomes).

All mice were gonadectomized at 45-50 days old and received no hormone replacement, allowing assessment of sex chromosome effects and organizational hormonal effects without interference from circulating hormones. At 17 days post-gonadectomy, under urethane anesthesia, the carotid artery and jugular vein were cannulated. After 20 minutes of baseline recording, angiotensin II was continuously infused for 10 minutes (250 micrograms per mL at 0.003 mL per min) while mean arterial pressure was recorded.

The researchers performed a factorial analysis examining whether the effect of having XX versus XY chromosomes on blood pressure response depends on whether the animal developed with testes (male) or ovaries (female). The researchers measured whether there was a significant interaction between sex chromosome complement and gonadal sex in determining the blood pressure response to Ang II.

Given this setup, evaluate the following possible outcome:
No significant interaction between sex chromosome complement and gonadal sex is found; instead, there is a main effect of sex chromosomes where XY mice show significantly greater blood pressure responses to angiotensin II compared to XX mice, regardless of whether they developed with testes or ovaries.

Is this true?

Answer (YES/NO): NO